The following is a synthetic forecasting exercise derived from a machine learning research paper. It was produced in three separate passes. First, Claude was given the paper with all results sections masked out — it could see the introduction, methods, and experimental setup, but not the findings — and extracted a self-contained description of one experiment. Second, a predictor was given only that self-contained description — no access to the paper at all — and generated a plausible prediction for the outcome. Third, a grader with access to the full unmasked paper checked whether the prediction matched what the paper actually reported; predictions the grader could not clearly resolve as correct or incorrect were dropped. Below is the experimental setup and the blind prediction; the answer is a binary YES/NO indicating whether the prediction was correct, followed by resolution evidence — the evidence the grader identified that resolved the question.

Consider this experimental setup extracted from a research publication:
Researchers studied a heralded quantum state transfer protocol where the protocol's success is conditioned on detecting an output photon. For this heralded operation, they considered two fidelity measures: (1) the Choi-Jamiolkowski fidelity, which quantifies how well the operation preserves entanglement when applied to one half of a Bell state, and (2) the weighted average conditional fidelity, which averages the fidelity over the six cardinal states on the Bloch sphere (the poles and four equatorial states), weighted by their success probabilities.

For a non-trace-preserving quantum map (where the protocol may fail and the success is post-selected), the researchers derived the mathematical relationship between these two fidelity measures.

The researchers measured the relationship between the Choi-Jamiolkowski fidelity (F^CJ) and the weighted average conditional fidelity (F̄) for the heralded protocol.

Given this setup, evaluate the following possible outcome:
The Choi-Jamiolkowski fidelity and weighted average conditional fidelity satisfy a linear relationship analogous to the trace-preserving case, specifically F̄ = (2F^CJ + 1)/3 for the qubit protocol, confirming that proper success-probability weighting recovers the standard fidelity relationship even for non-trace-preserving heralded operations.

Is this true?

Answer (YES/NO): YES